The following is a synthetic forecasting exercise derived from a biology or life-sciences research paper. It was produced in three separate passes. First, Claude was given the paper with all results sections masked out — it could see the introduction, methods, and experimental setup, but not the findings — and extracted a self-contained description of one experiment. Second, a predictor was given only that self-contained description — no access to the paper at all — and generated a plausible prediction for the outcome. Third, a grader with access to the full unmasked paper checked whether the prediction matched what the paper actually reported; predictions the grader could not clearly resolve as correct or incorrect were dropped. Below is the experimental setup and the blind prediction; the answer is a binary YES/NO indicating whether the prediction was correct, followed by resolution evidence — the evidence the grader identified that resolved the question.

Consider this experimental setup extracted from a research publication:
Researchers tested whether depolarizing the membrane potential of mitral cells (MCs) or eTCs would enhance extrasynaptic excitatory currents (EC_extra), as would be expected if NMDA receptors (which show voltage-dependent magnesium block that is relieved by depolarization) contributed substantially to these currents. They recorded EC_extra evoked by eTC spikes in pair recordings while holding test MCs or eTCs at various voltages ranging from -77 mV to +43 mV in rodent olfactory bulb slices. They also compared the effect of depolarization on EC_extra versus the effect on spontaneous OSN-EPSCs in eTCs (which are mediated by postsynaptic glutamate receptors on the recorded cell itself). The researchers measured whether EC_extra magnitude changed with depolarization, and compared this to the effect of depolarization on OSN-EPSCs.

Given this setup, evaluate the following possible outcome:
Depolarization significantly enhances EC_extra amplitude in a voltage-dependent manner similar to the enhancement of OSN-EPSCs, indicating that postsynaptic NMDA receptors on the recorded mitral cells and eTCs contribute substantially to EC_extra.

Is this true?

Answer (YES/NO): NO